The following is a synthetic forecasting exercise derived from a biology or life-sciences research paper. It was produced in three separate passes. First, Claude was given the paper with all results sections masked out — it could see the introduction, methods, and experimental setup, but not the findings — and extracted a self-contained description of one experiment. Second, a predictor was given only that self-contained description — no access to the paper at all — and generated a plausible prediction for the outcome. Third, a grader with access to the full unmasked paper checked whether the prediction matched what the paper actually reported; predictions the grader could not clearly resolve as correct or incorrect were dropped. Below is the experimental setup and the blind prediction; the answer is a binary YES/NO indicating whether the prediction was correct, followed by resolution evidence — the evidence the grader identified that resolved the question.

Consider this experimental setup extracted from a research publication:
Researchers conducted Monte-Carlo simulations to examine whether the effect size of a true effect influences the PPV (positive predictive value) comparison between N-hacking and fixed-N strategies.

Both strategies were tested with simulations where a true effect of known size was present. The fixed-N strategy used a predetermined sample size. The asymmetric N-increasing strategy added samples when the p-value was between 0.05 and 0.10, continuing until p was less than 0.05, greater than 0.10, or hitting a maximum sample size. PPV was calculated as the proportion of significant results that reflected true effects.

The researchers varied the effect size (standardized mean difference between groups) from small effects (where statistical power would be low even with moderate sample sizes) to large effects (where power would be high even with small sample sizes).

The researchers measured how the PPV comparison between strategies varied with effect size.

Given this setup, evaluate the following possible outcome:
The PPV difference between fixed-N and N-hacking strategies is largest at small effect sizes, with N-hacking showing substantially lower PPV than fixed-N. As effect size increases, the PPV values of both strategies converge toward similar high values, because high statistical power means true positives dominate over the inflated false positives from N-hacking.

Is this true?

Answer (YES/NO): NO